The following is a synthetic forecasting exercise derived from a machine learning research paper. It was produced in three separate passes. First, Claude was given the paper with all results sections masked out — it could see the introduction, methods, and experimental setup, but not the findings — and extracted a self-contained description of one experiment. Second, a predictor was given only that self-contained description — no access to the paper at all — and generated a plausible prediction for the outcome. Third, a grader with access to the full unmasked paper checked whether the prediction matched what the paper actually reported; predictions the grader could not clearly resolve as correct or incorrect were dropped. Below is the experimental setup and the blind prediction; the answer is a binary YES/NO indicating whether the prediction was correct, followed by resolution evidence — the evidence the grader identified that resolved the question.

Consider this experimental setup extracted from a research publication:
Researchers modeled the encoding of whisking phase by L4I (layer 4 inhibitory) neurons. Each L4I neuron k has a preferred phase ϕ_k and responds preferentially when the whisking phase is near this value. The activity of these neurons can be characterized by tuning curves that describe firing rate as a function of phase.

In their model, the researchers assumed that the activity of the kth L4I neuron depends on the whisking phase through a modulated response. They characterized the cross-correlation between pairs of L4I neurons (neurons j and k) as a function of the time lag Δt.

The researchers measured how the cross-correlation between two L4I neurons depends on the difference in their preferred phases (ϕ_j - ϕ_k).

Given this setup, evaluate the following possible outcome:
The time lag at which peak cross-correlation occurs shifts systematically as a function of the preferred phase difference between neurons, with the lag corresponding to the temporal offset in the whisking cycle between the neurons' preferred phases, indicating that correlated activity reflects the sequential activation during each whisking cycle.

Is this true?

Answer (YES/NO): YES